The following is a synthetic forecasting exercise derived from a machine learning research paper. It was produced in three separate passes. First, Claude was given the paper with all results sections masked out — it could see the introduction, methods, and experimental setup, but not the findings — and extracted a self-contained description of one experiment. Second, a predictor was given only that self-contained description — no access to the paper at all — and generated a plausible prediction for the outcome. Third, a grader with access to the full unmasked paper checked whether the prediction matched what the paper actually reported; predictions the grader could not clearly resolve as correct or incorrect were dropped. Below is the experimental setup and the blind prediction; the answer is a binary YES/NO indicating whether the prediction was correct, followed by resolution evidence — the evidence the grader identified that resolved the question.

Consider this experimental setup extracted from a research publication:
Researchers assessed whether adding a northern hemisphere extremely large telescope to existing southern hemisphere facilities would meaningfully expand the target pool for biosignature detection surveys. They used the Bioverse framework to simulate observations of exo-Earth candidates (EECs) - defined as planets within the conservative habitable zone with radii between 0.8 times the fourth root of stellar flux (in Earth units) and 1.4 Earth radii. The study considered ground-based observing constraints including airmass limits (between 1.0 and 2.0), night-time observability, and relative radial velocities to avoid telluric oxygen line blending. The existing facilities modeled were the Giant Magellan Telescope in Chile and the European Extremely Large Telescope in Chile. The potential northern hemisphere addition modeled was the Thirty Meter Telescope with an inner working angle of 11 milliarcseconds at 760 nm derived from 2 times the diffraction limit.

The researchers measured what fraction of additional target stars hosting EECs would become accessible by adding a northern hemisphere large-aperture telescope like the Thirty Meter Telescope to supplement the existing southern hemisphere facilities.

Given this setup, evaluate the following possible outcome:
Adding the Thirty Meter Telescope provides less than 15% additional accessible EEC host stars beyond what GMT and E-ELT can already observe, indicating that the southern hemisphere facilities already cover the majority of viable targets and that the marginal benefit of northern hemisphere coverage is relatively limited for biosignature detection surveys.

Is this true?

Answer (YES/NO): NO